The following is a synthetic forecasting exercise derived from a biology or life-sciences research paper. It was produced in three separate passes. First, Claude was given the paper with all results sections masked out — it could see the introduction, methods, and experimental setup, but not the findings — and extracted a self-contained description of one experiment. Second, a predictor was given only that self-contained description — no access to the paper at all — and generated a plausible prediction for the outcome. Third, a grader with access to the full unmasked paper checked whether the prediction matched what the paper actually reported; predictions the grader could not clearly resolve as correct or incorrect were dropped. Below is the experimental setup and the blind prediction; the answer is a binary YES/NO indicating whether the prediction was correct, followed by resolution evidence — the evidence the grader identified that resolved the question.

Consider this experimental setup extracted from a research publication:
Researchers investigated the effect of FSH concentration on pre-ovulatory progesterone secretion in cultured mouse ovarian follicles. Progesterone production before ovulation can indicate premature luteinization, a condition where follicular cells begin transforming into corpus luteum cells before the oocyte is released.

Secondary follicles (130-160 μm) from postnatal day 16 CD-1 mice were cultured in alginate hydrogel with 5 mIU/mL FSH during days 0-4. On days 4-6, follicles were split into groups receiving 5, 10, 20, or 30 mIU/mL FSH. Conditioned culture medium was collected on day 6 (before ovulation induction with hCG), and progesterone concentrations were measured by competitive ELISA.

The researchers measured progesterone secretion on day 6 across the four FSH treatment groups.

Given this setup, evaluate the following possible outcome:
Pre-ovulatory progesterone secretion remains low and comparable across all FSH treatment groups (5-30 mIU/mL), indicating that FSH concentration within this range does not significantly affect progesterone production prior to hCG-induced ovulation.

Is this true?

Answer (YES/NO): NO